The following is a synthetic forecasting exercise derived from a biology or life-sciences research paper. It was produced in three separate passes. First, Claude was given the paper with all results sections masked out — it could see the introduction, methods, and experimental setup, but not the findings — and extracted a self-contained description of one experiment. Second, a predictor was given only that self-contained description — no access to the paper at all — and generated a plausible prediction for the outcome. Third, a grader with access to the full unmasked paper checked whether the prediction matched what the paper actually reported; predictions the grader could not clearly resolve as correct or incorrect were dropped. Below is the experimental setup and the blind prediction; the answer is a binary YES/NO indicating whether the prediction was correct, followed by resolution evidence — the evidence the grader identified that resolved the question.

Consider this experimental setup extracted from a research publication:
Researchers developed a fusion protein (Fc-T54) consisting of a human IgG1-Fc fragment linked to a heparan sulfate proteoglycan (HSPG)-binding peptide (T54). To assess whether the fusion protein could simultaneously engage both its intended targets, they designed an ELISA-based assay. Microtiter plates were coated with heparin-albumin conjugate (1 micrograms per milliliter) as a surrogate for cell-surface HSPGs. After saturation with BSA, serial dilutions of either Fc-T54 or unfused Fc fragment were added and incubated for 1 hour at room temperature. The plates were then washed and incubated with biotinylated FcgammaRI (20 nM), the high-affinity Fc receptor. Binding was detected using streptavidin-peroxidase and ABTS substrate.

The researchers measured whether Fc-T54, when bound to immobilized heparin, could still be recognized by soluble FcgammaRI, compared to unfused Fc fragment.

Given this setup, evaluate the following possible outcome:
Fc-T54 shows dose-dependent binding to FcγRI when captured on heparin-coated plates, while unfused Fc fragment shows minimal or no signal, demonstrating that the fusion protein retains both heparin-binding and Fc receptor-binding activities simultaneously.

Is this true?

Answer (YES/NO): YES